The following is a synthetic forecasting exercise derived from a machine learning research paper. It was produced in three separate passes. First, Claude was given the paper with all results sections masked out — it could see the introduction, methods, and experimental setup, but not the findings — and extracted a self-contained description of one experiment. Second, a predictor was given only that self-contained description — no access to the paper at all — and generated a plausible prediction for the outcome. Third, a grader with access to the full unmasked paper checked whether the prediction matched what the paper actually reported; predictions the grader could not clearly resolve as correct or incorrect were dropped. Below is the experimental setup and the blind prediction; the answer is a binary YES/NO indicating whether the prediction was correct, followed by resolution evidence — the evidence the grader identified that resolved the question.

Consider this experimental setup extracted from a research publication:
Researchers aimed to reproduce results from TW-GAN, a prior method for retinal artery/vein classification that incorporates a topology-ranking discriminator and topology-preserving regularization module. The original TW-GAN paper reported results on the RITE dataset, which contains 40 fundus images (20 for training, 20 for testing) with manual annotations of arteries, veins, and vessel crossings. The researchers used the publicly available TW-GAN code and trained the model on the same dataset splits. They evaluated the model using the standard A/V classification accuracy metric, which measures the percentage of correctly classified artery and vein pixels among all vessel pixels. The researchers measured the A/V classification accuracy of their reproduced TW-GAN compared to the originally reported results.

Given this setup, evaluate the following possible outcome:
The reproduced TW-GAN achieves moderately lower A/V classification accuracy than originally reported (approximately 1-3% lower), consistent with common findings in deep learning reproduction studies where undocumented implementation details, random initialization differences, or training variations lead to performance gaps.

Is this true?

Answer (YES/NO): NO